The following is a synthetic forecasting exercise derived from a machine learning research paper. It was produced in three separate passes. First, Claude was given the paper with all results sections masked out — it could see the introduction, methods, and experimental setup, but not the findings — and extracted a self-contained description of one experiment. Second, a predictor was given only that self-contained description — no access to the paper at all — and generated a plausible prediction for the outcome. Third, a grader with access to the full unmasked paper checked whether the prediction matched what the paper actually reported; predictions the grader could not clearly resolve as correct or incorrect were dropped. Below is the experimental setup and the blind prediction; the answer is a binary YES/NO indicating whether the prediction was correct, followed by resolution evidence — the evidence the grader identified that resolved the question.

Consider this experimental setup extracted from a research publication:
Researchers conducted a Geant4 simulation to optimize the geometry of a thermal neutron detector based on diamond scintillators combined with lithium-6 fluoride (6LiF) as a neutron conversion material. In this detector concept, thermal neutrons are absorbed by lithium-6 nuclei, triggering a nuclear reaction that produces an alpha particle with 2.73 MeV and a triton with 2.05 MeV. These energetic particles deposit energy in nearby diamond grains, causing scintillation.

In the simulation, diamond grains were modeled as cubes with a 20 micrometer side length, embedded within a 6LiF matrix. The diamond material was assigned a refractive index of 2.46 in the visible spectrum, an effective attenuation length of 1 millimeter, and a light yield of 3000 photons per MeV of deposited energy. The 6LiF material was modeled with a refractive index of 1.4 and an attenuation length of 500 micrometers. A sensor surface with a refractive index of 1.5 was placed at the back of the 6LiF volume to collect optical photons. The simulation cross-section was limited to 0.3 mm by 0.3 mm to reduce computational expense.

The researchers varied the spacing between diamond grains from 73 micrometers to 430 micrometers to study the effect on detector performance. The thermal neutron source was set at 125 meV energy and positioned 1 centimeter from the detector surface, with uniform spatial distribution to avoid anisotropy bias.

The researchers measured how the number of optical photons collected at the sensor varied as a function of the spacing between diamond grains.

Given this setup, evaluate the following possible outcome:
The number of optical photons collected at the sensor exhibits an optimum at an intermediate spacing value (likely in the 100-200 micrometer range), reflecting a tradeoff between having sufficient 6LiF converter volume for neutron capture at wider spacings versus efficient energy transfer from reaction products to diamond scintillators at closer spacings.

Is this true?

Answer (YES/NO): NO